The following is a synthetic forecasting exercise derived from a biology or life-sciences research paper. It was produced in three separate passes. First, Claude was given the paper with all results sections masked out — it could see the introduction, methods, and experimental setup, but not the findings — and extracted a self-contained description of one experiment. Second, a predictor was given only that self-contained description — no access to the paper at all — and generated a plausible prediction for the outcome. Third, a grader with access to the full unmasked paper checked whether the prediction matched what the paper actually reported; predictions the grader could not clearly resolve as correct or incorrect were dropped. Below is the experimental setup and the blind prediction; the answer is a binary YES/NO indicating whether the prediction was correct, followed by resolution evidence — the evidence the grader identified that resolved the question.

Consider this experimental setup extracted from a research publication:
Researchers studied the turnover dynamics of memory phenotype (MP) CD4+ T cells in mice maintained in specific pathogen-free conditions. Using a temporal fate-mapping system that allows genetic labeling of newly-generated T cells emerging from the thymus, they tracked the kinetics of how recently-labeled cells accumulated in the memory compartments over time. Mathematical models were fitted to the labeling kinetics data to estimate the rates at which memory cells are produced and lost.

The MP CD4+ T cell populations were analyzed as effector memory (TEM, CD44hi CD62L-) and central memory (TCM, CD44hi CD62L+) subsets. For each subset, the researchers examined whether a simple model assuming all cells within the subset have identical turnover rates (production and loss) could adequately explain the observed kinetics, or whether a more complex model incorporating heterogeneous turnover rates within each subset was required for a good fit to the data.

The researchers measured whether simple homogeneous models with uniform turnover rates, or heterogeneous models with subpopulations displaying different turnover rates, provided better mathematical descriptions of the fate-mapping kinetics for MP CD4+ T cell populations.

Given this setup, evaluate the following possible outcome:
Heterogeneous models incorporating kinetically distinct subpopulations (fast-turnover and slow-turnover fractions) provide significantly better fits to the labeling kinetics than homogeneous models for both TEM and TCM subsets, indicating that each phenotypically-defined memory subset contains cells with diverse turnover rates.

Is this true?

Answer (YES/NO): YES